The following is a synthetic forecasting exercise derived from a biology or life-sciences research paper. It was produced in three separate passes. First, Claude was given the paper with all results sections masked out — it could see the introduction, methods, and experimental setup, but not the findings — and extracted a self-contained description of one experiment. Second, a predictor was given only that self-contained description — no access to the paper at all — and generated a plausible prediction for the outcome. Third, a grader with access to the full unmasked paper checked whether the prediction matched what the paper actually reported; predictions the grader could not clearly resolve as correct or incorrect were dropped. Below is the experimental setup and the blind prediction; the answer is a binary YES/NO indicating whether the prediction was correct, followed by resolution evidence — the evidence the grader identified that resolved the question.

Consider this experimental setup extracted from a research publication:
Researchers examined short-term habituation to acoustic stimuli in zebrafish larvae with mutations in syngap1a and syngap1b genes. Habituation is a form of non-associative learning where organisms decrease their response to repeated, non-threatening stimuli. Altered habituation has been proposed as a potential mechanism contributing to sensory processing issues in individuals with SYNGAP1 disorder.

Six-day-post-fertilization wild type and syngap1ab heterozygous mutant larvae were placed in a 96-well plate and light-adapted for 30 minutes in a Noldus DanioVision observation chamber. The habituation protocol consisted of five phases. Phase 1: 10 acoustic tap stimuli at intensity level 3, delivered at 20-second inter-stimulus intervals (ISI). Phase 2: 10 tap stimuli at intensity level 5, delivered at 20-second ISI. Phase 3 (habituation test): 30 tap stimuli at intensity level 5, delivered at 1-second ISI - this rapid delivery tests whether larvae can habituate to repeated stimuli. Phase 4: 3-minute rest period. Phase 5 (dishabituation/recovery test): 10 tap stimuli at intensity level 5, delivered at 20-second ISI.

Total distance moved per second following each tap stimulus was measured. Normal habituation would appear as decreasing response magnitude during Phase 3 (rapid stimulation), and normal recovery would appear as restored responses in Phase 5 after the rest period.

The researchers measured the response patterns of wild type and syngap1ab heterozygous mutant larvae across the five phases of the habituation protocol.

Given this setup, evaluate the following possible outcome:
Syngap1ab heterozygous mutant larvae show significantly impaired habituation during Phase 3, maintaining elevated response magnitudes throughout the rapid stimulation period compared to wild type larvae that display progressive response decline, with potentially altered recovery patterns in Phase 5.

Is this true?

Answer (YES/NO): NO